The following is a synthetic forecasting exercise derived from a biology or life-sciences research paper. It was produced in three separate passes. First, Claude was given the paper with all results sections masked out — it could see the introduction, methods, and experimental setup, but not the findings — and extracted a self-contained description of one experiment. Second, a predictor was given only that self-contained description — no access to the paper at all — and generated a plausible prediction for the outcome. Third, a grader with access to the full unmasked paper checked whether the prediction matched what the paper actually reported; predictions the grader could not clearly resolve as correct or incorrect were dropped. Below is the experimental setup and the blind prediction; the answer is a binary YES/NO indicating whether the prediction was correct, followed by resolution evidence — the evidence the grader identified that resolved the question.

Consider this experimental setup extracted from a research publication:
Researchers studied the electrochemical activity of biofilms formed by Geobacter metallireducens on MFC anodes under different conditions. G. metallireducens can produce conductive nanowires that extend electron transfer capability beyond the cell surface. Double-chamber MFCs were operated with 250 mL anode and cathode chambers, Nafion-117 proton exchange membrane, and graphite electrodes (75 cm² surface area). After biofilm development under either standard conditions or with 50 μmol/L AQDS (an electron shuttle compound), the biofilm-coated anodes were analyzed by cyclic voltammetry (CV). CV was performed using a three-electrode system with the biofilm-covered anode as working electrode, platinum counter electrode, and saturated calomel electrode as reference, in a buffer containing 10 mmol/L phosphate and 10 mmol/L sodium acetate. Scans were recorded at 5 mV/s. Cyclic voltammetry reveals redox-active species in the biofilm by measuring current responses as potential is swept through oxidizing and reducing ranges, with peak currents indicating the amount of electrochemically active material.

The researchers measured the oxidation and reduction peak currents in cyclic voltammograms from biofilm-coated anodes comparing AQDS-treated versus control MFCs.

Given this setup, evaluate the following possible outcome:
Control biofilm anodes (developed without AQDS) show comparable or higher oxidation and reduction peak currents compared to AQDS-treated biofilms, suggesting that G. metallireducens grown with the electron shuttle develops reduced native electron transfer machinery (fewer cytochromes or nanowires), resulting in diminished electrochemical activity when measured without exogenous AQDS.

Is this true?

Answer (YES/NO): YES